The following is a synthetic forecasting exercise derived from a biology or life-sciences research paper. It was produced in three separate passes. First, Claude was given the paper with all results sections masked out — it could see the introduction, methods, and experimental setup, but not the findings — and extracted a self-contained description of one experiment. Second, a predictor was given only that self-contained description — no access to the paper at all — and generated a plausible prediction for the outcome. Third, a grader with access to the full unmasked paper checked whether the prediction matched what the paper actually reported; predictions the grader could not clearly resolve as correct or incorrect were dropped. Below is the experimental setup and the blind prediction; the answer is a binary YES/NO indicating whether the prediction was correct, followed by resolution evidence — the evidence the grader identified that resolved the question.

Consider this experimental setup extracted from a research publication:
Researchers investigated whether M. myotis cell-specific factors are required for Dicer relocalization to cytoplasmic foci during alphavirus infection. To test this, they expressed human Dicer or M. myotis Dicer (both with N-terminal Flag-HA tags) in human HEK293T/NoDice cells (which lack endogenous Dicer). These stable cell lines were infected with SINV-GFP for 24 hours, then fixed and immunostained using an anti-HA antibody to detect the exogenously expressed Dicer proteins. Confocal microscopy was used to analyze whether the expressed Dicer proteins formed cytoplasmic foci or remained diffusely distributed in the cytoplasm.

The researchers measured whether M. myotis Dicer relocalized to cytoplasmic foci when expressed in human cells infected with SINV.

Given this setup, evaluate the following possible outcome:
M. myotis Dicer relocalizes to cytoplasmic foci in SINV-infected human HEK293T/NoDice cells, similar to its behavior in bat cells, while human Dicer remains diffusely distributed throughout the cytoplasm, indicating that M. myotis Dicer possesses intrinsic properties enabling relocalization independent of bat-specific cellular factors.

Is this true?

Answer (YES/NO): NO